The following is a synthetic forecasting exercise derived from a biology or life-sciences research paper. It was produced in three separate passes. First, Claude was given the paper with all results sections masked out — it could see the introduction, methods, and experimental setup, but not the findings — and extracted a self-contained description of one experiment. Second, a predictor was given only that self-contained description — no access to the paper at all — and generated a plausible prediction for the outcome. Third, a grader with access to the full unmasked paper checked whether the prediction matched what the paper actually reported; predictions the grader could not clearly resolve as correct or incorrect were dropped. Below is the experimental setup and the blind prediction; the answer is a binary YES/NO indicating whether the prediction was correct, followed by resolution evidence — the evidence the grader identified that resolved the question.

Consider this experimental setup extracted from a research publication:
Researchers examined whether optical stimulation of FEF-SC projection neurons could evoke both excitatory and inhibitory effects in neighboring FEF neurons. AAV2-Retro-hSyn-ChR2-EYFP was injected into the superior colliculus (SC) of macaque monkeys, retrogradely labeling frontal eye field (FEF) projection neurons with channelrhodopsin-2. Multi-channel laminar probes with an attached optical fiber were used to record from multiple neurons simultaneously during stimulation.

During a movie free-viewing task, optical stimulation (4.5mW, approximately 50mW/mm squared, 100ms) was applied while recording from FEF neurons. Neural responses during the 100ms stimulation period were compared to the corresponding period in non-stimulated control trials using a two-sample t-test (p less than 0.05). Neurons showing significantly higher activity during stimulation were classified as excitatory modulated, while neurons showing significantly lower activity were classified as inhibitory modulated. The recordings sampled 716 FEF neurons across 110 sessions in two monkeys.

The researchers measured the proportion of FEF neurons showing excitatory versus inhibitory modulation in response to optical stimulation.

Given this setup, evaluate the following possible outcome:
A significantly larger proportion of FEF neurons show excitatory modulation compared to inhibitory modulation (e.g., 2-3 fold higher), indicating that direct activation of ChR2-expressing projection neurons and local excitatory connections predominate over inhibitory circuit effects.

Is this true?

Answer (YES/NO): YES